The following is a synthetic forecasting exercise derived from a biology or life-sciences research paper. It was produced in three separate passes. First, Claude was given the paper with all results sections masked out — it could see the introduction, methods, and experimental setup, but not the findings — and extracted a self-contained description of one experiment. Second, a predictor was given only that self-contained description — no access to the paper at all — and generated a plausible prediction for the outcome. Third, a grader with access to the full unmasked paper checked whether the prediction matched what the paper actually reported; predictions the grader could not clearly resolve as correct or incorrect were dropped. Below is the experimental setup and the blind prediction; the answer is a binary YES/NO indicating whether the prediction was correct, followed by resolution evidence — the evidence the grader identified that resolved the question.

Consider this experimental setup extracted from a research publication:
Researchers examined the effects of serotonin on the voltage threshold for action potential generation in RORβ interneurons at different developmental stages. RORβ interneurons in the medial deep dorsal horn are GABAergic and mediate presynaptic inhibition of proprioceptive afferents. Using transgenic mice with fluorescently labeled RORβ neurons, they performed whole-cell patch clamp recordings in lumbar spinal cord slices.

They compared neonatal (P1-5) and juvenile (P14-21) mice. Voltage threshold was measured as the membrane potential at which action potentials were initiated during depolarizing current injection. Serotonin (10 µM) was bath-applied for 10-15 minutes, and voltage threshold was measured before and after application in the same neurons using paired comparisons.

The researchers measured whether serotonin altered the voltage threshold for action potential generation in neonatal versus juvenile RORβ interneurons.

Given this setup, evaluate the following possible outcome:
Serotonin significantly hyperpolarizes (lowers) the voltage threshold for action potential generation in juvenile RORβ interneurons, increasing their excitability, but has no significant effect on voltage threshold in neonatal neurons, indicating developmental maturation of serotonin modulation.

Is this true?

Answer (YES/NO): YES